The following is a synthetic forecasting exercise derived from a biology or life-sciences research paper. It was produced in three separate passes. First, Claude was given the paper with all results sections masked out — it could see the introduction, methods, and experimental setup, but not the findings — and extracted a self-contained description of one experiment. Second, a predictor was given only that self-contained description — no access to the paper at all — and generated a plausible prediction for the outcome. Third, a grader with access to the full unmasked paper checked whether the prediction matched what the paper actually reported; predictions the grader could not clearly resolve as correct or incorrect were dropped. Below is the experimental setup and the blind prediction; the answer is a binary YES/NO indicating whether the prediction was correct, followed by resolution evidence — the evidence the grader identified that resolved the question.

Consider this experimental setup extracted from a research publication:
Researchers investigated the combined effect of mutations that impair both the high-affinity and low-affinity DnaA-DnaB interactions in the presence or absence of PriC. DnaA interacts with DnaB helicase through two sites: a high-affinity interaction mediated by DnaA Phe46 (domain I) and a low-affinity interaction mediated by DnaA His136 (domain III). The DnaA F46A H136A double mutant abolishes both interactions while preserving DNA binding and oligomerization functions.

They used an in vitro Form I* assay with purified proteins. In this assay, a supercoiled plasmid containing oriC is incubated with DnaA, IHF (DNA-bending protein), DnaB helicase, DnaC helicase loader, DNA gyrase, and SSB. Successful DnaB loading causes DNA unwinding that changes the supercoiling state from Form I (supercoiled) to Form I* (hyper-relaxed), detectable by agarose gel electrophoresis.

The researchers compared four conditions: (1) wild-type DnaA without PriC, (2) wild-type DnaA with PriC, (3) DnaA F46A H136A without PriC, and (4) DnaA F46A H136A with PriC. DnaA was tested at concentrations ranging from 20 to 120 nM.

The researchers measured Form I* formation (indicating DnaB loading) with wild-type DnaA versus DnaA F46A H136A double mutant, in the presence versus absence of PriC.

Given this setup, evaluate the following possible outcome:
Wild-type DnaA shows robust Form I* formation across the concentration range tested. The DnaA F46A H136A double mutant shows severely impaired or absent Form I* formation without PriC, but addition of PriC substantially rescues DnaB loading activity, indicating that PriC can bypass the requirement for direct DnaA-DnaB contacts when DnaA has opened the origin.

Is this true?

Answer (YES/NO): YES